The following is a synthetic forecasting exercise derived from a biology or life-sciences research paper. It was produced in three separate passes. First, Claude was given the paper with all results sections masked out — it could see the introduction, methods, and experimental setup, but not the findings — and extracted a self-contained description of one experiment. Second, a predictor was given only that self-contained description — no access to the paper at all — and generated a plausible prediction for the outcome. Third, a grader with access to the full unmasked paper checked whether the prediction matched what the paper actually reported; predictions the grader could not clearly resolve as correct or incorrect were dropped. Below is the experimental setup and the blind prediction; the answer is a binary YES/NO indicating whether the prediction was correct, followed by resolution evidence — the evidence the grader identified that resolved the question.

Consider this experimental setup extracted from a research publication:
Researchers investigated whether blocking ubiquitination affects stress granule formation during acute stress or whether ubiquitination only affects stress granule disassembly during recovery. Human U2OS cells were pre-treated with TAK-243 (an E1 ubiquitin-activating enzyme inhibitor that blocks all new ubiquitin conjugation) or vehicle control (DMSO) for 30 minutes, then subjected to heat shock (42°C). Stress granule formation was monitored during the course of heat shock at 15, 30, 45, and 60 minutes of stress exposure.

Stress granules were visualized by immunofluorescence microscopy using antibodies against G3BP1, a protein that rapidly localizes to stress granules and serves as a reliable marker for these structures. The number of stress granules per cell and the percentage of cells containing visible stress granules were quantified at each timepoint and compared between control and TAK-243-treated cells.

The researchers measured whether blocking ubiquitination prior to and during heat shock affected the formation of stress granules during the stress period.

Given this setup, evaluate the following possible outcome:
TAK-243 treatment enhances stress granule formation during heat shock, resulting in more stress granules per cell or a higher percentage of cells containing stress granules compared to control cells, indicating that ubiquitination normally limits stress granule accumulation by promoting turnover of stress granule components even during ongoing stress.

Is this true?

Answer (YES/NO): NO